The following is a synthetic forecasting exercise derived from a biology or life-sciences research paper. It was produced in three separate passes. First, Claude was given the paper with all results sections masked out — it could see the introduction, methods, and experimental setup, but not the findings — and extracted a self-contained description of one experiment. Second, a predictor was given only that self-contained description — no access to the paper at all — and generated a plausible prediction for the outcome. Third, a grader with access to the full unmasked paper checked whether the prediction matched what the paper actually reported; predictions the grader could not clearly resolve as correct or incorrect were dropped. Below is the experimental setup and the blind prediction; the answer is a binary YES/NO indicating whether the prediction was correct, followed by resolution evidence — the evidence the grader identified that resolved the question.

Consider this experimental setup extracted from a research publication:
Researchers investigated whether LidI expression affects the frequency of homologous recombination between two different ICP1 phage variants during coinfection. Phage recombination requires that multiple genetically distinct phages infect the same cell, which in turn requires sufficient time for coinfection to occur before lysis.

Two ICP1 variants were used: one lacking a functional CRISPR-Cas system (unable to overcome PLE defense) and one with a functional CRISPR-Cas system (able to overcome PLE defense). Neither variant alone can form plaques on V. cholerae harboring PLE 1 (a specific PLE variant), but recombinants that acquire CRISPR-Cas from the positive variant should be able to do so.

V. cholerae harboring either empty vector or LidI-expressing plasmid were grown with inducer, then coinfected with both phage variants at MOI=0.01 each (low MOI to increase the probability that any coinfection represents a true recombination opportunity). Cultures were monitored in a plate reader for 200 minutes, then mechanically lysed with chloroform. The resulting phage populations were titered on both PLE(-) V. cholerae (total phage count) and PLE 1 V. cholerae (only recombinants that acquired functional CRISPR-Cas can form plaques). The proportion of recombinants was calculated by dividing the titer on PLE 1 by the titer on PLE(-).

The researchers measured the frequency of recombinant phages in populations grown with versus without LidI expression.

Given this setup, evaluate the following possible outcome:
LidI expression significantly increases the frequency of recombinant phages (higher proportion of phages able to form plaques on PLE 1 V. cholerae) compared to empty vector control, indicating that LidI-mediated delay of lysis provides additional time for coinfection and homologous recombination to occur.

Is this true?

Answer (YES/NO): NO